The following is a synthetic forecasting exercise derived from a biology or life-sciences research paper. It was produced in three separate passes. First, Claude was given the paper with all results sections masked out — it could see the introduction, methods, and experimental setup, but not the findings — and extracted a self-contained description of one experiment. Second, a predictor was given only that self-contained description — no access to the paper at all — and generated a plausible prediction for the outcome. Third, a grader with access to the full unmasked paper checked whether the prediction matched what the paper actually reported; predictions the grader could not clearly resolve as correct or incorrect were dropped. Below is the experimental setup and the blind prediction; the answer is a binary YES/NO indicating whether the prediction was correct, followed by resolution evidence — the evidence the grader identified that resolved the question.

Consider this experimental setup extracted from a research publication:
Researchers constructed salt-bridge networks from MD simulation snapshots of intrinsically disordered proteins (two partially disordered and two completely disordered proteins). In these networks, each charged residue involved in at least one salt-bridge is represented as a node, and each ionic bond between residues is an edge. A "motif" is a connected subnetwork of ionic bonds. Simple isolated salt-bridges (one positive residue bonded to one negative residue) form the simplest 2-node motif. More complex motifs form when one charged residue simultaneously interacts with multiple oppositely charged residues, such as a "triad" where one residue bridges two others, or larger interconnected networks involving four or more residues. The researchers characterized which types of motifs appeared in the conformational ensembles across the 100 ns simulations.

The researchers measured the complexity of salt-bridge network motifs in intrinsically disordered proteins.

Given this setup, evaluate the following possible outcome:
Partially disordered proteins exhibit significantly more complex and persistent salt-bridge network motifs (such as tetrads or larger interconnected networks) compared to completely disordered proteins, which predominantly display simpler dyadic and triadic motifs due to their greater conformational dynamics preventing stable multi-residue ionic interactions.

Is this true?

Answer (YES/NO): NO